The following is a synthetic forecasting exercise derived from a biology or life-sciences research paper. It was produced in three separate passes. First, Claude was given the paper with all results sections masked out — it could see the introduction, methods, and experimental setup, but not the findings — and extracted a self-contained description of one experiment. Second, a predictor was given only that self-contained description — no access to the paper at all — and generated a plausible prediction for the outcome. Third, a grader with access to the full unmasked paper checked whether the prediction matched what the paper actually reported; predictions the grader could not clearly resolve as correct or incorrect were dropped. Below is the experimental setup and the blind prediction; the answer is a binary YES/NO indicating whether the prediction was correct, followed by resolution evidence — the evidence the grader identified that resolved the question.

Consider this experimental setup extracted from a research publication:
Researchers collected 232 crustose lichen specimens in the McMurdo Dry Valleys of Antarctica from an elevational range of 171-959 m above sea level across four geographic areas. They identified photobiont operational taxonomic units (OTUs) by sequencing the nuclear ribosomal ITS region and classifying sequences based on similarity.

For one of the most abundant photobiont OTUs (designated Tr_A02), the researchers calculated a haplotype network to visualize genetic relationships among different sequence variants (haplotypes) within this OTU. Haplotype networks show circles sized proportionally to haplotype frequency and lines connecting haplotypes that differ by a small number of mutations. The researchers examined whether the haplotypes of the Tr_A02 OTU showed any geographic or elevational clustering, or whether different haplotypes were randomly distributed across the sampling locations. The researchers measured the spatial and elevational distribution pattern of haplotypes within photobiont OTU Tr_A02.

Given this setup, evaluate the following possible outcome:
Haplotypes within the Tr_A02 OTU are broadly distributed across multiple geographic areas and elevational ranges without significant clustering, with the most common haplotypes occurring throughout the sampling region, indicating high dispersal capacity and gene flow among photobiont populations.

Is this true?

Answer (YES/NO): NO